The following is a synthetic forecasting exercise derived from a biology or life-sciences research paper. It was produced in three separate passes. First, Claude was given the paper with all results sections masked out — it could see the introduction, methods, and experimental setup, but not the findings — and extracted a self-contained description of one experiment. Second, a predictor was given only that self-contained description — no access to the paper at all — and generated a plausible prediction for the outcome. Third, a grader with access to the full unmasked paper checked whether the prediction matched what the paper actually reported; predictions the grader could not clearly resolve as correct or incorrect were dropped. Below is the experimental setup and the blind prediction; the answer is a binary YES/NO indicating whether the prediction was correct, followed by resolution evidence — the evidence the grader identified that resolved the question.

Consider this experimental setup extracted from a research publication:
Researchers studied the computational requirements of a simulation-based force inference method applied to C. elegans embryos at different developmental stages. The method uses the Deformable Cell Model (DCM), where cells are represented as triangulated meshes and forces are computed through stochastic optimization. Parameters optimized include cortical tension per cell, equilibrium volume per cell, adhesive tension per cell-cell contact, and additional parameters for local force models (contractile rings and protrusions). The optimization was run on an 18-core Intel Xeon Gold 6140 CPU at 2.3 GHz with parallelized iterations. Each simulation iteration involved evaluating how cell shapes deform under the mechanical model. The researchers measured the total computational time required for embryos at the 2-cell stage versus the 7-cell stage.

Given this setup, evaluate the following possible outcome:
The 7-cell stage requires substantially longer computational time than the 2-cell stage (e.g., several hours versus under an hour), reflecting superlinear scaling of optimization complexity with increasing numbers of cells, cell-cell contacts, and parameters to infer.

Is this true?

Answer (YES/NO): NO